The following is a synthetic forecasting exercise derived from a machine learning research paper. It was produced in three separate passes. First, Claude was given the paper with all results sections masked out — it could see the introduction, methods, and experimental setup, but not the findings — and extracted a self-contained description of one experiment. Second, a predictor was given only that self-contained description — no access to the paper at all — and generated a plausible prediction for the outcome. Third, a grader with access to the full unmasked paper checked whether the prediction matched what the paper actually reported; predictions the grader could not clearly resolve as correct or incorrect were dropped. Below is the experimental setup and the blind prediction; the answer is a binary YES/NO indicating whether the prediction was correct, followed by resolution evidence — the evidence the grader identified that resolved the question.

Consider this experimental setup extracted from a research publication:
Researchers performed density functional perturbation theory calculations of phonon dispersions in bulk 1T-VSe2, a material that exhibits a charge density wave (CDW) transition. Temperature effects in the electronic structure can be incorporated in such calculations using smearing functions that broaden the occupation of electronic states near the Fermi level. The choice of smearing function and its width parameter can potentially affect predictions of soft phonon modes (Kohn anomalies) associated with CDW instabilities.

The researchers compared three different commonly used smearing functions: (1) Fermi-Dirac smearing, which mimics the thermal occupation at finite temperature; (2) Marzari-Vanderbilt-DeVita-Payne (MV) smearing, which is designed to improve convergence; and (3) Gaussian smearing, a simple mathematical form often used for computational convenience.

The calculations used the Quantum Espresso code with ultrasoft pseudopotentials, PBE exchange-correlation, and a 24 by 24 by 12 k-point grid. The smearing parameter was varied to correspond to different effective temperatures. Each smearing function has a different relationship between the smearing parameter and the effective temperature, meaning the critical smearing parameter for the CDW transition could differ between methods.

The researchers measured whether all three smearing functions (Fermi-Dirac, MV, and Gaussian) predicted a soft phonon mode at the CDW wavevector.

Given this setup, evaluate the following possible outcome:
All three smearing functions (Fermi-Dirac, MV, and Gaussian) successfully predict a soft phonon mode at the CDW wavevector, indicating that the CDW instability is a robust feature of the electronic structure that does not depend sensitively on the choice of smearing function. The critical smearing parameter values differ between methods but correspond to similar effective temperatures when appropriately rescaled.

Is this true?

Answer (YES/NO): NO